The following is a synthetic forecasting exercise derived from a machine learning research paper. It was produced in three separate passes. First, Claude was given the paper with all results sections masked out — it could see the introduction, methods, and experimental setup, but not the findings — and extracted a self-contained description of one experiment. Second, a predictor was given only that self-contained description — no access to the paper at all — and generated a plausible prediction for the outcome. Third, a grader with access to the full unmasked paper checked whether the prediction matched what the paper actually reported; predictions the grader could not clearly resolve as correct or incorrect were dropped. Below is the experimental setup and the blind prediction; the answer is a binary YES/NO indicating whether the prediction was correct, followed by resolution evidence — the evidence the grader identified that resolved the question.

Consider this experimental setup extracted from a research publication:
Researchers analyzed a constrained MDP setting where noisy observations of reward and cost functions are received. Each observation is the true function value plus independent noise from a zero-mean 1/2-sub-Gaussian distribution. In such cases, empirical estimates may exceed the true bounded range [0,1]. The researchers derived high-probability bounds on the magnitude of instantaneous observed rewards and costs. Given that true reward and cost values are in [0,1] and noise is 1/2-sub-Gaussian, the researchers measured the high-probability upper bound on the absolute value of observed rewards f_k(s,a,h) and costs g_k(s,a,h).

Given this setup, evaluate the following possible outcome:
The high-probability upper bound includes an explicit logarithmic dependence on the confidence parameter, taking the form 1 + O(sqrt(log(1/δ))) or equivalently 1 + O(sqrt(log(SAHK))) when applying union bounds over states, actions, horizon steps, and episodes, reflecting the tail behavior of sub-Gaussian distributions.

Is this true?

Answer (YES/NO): YES